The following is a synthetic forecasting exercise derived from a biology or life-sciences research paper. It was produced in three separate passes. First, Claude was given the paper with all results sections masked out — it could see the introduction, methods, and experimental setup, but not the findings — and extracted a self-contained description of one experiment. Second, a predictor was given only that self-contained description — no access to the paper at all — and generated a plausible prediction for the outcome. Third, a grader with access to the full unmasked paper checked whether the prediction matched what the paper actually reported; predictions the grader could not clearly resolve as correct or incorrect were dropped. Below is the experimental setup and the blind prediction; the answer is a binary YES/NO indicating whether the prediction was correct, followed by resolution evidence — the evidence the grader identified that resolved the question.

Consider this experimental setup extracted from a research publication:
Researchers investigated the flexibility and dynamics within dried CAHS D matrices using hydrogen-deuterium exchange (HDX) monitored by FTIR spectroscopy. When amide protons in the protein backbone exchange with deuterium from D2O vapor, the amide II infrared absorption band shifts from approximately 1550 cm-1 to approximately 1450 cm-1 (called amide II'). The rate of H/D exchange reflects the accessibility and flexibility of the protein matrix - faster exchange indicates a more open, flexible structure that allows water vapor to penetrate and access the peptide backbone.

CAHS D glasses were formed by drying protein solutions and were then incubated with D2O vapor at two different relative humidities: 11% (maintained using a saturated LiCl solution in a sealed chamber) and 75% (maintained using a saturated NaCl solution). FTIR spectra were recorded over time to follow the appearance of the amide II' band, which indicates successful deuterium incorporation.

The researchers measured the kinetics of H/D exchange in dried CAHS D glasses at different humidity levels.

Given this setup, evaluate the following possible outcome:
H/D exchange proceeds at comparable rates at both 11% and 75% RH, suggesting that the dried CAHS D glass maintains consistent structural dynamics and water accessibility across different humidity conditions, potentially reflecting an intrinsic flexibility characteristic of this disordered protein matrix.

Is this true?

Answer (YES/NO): NO